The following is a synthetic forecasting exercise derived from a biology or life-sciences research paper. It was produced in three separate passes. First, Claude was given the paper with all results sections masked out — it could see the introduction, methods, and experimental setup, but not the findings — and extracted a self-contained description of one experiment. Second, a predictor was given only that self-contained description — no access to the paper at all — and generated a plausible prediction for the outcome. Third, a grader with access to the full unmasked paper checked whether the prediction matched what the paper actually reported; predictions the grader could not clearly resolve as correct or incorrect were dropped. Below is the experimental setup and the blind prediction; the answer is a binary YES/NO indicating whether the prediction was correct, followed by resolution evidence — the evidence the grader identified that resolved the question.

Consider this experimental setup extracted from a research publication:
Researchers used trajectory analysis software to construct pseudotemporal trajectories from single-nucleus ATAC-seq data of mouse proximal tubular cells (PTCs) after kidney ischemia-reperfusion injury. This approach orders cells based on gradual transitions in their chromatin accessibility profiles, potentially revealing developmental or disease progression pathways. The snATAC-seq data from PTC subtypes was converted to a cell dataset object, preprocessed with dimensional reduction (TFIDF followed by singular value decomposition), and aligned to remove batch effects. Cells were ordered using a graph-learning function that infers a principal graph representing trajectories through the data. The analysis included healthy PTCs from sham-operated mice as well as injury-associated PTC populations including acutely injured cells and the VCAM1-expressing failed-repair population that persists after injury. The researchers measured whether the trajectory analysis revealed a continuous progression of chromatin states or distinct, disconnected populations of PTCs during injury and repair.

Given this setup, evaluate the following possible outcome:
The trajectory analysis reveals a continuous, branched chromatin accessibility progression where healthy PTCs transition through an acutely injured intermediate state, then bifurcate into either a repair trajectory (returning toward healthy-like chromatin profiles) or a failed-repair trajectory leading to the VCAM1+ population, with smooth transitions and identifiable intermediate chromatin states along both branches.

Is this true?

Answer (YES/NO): NO